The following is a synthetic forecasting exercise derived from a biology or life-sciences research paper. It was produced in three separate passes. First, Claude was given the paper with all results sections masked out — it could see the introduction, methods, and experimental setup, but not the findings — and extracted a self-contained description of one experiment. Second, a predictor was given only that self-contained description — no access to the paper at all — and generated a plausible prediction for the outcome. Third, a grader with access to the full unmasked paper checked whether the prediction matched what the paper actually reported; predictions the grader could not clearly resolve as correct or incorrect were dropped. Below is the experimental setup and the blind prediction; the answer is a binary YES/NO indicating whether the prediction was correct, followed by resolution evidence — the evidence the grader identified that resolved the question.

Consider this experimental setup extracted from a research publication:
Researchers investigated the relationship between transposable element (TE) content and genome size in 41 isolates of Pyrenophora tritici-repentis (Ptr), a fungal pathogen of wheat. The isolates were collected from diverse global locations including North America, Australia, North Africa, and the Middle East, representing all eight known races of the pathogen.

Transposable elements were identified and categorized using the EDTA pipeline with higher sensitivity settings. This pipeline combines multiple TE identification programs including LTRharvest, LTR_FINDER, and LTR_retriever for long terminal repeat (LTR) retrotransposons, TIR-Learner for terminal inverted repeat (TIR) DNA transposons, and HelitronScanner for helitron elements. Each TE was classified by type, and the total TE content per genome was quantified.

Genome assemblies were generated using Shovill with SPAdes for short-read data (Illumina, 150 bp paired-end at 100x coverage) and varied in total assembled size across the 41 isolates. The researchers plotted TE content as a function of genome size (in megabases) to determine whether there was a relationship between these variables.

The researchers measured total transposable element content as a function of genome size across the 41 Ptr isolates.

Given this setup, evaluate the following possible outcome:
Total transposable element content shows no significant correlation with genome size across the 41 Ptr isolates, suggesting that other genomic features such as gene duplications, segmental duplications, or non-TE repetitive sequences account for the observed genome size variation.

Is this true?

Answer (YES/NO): NO